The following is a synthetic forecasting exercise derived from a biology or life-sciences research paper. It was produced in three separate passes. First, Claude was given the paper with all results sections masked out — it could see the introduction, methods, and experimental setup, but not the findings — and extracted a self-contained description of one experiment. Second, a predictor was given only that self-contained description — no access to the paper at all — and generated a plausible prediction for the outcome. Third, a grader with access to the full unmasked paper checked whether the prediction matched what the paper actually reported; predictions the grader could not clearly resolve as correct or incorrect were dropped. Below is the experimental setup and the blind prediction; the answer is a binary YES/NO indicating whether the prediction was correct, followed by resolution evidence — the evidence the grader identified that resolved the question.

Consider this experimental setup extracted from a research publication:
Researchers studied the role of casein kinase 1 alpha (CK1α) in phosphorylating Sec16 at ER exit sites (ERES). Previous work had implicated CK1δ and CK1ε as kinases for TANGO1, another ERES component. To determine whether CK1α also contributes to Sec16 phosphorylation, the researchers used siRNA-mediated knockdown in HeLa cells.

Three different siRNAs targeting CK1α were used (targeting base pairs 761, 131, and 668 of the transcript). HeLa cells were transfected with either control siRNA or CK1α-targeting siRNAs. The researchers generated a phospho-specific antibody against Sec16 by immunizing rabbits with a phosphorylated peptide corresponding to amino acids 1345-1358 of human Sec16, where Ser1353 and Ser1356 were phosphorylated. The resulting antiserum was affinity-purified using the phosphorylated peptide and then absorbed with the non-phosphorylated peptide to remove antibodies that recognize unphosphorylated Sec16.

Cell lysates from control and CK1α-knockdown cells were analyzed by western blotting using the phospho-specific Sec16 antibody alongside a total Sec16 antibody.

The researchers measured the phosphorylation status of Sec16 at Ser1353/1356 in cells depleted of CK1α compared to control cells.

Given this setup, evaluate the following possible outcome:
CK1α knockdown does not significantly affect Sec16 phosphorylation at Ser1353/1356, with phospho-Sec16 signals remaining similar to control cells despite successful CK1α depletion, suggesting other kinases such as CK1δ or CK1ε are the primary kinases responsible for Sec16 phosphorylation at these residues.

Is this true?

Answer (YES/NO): NO